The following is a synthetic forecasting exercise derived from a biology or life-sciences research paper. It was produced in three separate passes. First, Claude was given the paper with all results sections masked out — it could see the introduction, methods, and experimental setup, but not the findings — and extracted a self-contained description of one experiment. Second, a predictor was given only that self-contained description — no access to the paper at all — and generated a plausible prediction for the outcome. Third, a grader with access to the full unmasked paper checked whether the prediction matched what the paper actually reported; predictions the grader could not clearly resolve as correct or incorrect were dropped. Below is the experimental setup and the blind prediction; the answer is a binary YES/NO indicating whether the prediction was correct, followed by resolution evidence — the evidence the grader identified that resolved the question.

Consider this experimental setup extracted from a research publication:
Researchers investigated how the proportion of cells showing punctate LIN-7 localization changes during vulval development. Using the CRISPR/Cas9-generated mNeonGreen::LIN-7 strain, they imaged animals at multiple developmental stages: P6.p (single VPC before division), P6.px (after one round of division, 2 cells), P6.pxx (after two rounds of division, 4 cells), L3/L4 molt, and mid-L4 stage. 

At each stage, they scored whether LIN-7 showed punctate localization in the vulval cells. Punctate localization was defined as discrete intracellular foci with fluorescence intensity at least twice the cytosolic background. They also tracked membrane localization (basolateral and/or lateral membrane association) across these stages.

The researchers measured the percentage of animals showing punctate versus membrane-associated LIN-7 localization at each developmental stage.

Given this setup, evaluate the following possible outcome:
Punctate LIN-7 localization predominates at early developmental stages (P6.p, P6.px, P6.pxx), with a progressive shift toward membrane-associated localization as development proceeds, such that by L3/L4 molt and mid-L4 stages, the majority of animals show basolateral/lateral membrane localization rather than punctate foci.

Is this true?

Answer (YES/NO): NO